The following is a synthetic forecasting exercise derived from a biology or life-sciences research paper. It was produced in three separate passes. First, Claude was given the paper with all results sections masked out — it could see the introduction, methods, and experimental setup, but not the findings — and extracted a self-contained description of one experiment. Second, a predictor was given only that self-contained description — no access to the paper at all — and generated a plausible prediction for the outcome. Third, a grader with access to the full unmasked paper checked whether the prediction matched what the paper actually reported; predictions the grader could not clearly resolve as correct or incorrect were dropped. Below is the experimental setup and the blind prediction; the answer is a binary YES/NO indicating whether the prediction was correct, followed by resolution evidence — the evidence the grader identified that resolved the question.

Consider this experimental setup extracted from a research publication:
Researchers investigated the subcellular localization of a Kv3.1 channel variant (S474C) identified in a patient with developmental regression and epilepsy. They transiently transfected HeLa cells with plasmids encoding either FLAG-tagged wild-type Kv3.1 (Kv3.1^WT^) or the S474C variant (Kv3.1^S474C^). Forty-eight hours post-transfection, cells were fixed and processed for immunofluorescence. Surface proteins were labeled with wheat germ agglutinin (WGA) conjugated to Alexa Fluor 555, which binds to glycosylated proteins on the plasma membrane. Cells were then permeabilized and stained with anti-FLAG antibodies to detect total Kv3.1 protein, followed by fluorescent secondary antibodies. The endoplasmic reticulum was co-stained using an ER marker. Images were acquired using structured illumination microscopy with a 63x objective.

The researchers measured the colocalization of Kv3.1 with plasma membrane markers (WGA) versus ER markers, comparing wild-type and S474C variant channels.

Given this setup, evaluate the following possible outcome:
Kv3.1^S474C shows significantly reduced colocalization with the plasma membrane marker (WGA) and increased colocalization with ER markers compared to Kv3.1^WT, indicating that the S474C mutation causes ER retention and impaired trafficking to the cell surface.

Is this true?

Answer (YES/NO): YES